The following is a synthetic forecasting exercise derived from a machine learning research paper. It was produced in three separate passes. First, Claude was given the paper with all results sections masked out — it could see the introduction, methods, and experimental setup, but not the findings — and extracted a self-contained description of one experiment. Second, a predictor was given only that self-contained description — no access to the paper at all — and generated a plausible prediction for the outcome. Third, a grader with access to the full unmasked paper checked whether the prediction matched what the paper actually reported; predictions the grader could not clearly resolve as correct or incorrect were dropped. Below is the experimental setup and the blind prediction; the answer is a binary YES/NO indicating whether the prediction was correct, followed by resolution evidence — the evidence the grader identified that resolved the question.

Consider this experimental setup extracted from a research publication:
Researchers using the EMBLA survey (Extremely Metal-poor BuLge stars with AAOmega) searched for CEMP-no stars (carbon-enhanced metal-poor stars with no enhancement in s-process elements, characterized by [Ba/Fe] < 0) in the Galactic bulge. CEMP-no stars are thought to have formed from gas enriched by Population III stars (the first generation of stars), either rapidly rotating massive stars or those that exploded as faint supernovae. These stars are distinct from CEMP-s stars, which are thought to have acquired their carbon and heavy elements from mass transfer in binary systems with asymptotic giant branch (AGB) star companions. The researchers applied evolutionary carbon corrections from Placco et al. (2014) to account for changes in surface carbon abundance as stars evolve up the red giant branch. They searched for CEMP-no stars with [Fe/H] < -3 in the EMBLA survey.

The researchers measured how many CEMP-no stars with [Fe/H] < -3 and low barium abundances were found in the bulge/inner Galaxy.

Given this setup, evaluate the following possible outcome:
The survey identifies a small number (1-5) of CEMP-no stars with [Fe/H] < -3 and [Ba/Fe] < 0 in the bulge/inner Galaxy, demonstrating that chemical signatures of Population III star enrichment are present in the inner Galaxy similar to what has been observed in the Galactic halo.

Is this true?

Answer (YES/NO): YES